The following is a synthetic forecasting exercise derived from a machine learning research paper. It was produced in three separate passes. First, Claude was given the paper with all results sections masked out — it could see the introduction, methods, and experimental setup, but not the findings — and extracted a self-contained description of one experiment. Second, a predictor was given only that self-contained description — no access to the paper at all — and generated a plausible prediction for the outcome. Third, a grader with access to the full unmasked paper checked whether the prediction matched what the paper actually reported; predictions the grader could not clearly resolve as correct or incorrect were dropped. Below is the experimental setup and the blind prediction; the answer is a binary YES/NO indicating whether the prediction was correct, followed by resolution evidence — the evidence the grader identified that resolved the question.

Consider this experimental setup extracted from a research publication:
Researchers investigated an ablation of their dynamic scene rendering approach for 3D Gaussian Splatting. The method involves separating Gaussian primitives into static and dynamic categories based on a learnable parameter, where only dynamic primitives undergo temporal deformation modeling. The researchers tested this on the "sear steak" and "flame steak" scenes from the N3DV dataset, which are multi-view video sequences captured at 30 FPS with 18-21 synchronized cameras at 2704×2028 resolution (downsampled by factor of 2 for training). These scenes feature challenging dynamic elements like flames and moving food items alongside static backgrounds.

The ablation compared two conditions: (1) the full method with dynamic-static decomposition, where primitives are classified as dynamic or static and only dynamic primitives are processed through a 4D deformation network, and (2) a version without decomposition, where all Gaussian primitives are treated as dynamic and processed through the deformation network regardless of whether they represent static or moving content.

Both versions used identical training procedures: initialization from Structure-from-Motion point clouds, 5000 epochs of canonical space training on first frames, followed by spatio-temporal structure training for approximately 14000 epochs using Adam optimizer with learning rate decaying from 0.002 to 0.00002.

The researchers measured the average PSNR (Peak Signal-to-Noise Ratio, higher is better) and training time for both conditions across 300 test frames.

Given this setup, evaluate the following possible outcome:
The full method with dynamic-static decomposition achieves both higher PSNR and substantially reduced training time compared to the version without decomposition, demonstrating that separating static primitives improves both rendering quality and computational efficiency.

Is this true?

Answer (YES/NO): YES